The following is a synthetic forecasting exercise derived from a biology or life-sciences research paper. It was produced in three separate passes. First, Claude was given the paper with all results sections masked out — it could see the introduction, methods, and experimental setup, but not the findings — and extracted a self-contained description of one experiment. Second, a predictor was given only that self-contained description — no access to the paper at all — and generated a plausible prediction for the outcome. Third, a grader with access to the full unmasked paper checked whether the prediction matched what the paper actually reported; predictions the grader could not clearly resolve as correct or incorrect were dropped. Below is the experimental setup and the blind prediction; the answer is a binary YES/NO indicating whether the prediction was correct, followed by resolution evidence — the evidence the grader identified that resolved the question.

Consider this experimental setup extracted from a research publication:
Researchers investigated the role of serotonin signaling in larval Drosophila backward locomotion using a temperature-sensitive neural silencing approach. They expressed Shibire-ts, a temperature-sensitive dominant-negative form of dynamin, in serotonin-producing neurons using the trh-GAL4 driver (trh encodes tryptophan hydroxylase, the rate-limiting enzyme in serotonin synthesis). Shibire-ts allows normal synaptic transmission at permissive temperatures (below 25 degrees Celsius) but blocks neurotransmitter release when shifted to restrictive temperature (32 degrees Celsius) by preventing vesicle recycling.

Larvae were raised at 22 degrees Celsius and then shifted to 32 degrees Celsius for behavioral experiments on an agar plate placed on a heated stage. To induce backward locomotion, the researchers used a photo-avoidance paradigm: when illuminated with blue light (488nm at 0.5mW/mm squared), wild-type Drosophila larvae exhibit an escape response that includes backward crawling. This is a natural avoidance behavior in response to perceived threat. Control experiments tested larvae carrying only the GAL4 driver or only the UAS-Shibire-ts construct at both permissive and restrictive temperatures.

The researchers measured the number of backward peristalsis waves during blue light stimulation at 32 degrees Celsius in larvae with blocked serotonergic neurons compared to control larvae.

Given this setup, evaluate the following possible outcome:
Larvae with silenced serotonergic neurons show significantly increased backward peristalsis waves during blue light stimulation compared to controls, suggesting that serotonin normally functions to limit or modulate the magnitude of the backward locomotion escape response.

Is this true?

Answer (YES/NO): NO